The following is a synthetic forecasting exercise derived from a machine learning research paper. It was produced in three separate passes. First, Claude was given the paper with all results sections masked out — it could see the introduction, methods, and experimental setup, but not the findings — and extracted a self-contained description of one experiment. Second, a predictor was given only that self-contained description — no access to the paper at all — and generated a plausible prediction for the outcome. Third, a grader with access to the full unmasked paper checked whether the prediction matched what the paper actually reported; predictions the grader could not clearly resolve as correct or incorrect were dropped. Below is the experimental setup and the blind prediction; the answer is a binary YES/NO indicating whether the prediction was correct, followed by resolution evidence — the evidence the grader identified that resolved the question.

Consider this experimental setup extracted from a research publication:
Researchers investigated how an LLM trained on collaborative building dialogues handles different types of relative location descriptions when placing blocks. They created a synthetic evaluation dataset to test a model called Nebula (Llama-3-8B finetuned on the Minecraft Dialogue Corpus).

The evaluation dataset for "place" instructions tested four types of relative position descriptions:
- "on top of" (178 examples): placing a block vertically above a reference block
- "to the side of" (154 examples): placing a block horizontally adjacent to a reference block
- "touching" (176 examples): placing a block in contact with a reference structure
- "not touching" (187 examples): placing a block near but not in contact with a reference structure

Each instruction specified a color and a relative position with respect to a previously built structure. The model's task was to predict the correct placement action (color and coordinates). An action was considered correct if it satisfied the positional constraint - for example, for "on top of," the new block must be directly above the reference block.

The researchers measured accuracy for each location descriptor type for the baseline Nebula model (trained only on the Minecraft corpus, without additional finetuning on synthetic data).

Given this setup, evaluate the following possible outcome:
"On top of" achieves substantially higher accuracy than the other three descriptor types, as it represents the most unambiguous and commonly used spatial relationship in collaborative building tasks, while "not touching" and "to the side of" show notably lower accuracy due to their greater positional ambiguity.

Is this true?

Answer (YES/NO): NO